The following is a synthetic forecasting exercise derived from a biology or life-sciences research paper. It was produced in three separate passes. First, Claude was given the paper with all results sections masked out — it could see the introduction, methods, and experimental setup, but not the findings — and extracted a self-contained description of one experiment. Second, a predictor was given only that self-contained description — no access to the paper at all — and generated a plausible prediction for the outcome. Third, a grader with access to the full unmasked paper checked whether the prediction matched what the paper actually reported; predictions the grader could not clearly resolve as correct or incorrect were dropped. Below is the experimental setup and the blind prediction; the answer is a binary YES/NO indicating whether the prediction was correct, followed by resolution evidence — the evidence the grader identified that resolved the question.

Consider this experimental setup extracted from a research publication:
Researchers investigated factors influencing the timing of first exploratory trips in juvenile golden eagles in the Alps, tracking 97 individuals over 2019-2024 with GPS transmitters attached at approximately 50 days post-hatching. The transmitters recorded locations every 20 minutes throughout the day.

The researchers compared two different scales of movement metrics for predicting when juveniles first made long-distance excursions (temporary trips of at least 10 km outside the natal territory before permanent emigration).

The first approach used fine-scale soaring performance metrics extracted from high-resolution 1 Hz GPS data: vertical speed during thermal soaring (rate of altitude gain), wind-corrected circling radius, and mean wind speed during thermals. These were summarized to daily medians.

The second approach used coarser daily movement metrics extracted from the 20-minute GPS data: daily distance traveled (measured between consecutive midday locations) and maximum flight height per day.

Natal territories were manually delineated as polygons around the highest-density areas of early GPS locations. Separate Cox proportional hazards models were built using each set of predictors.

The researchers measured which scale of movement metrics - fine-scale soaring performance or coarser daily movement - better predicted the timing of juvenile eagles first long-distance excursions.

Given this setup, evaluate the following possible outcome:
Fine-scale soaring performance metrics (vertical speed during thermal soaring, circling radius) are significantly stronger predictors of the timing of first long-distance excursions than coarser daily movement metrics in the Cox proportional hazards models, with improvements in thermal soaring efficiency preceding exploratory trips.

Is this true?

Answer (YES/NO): NO